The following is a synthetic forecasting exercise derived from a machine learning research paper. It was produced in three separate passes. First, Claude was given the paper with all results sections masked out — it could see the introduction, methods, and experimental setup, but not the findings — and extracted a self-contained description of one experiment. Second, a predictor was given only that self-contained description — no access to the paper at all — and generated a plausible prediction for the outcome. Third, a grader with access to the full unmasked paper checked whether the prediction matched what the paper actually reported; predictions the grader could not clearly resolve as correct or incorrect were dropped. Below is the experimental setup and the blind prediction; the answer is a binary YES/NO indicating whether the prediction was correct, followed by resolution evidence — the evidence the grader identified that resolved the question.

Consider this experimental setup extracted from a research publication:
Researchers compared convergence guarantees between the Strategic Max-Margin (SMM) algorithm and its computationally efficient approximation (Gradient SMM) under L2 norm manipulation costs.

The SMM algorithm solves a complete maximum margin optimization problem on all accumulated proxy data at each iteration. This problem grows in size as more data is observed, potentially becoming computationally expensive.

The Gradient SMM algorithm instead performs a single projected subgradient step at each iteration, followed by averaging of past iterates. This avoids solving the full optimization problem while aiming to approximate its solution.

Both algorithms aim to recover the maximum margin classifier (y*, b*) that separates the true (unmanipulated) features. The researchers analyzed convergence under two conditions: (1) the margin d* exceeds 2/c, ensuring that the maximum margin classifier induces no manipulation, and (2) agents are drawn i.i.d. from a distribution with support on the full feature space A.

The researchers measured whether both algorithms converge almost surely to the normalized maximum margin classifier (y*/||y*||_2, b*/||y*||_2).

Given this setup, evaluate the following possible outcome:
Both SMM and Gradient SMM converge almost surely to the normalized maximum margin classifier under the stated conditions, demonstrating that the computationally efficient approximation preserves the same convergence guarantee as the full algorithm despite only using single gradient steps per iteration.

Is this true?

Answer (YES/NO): YES